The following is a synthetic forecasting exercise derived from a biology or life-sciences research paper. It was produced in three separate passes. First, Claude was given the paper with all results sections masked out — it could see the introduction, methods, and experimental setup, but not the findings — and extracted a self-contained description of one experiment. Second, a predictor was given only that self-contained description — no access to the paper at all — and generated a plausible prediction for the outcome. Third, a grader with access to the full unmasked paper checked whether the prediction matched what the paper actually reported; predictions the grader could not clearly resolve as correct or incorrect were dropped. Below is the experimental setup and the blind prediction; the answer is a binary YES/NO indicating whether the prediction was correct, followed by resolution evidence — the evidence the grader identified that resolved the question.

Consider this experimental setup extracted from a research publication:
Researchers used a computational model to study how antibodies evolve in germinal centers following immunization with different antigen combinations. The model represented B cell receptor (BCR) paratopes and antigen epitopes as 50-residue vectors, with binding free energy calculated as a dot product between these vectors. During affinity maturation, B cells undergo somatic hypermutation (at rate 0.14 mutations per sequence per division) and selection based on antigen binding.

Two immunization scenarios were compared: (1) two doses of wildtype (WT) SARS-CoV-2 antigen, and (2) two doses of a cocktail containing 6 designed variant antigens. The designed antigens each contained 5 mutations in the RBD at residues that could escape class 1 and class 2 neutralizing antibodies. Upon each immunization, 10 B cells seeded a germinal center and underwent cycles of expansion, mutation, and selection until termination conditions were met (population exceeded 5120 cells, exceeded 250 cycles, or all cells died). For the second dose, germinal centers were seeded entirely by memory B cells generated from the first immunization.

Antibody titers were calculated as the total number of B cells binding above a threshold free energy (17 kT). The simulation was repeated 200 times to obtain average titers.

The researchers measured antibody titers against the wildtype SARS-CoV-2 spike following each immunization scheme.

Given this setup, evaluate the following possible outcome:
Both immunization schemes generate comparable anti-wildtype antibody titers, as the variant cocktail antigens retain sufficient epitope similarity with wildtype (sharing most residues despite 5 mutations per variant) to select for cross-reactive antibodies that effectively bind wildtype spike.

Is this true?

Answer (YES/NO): NO